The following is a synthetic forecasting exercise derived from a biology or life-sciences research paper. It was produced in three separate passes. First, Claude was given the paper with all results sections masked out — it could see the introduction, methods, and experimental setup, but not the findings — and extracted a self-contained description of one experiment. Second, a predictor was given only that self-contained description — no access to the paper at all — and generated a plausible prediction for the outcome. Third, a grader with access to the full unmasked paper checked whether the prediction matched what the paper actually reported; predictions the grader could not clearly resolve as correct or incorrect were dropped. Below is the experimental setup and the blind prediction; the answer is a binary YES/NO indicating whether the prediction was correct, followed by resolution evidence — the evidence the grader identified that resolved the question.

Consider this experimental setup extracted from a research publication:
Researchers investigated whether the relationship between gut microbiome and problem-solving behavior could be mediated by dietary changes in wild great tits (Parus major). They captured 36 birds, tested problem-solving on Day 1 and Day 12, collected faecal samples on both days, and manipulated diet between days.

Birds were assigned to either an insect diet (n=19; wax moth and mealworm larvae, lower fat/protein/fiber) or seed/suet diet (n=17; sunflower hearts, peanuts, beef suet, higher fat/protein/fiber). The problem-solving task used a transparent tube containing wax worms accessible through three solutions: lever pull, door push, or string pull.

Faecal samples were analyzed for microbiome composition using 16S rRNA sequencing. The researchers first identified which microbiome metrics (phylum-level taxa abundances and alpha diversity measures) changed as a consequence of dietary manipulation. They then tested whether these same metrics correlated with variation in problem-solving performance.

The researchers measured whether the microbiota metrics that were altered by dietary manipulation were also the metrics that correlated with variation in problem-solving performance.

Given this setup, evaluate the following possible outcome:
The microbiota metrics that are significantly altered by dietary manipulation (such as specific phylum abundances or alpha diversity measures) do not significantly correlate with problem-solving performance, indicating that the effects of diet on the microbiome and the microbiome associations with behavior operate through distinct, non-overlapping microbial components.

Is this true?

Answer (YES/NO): NO